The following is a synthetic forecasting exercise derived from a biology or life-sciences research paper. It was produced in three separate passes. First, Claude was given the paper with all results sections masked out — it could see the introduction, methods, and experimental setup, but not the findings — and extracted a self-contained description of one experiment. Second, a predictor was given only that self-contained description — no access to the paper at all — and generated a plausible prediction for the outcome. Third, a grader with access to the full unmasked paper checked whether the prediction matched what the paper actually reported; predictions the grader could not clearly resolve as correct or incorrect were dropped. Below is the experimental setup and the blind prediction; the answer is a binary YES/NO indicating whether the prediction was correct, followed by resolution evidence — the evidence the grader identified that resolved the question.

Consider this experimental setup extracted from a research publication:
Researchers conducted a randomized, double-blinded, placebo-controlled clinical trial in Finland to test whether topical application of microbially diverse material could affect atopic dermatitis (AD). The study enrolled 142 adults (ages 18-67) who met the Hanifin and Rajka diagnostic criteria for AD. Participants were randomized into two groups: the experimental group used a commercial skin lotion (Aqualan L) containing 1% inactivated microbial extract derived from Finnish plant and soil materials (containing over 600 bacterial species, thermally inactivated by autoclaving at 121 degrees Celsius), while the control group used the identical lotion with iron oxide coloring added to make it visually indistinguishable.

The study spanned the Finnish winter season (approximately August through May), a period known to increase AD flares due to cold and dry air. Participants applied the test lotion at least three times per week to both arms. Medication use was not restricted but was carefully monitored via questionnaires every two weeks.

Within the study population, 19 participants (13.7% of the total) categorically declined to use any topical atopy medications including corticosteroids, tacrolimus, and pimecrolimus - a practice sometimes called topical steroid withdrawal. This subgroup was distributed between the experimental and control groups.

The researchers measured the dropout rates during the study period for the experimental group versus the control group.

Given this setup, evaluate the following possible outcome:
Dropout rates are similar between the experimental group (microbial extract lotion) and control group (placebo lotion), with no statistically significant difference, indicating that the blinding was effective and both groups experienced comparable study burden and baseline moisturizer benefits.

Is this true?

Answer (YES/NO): YES